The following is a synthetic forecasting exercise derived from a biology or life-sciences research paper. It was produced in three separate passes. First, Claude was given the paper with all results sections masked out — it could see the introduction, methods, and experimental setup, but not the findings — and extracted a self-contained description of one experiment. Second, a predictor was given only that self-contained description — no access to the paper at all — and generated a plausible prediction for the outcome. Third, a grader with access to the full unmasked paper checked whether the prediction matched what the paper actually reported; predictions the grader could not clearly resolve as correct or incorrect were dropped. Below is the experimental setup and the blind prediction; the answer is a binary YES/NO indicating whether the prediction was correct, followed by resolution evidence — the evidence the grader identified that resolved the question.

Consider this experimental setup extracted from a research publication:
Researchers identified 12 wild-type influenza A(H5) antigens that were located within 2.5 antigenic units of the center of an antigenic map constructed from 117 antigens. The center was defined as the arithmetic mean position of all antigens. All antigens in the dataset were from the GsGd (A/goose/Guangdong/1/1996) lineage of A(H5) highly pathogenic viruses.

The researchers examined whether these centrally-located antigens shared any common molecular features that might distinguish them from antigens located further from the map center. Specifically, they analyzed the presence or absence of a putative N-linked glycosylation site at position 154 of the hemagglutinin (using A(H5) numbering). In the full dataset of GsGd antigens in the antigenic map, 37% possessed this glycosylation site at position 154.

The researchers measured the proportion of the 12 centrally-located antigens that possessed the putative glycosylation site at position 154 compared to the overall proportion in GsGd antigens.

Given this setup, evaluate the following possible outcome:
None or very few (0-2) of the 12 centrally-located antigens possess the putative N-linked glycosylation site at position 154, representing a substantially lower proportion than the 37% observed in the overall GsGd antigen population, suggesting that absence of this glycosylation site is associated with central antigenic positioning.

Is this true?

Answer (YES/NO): YES